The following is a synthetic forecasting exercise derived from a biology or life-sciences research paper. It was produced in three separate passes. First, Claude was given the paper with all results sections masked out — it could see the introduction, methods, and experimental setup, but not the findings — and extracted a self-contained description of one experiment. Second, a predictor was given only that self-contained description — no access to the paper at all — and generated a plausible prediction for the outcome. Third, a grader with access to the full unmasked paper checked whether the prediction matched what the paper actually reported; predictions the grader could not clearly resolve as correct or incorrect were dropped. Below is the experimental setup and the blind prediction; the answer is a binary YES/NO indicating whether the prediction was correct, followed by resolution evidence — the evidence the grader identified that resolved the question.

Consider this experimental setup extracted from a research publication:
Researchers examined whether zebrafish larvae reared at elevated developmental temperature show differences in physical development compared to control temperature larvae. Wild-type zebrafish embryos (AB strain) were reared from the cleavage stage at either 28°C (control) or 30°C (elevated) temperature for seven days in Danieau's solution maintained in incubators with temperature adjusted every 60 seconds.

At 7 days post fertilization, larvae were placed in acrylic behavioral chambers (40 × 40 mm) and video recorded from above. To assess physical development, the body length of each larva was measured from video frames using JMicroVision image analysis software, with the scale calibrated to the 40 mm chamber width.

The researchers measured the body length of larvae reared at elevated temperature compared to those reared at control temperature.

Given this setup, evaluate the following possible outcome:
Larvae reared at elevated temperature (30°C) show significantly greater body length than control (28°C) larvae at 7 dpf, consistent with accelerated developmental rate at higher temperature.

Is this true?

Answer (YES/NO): NO